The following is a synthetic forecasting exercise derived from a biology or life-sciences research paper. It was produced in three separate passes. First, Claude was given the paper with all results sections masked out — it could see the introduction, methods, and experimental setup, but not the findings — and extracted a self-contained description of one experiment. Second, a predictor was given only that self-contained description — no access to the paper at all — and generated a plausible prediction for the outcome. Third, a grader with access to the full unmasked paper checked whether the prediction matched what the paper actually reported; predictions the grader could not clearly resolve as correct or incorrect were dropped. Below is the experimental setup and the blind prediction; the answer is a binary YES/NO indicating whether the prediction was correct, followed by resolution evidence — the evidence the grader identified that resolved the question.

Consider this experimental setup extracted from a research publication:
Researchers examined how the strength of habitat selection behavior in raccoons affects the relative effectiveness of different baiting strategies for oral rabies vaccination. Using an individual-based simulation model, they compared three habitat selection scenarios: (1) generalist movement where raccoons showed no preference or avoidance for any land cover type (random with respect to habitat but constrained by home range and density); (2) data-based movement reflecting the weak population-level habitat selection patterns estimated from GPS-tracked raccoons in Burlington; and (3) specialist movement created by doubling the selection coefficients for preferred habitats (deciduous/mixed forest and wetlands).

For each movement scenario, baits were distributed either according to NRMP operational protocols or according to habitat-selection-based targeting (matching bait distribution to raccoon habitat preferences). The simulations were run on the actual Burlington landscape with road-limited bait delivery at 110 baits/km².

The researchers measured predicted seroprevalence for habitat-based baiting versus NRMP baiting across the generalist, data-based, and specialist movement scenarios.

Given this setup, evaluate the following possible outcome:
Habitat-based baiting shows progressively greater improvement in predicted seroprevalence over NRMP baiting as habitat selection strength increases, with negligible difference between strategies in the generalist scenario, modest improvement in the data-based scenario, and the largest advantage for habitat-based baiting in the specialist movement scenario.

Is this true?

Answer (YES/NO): NO